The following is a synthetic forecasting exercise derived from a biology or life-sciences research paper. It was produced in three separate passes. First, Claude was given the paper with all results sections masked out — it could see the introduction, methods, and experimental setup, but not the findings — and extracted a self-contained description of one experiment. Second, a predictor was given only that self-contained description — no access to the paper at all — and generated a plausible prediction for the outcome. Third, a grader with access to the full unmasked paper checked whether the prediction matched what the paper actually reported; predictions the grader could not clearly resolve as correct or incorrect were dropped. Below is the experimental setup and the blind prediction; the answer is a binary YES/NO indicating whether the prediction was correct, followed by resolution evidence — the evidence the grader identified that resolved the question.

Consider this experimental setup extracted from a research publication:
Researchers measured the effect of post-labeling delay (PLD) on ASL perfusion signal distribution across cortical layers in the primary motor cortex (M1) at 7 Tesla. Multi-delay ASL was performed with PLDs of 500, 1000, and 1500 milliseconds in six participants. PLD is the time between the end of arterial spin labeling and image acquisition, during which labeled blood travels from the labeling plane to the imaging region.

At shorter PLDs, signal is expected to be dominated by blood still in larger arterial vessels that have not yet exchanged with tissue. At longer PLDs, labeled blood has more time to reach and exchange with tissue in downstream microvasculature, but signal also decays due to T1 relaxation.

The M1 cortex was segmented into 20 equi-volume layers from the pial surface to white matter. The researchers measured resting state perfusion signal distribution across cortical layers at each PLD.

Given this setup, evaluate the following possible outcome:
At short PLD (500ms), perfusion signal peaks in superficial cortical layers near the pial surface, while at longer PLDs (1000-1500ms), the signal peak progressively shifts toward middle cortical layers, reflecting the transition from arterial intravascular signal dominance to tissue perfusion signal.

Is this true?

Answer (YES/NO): YES